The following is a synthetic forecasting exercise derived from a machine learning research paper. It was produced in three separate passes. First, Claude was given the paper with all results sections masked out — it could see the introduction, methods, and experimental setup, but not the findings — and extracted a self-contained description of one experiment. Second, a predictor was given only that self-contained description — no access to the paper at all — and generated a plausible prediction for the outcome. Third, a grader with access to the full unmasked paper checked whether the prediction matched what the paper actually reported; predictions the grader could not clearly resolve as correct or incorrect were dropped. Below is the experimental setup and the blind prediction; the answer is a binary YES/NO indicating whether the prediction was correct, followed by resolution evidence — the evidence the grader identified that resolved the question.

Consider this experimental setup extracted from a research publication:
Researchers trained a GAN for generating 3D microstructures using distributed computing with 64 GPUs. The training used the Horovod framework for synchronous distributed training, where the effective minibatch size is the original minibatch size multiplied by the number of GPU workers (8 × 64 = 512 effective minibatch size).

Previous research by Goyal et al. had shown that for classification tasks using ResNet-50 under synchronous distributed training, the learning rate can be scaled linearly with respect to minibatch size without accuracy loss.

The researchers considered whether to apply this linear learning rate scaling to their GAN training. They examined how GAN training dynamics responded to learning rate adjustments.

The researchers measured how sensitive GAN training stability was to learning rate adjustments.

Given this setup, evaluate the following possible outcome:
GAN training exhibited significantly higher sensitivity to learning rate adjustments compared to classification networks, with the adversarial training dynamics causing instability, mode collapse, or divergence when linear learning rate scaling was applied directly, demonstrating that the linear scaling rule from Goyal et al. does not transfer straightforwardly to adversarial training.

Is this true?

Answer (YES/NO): NO